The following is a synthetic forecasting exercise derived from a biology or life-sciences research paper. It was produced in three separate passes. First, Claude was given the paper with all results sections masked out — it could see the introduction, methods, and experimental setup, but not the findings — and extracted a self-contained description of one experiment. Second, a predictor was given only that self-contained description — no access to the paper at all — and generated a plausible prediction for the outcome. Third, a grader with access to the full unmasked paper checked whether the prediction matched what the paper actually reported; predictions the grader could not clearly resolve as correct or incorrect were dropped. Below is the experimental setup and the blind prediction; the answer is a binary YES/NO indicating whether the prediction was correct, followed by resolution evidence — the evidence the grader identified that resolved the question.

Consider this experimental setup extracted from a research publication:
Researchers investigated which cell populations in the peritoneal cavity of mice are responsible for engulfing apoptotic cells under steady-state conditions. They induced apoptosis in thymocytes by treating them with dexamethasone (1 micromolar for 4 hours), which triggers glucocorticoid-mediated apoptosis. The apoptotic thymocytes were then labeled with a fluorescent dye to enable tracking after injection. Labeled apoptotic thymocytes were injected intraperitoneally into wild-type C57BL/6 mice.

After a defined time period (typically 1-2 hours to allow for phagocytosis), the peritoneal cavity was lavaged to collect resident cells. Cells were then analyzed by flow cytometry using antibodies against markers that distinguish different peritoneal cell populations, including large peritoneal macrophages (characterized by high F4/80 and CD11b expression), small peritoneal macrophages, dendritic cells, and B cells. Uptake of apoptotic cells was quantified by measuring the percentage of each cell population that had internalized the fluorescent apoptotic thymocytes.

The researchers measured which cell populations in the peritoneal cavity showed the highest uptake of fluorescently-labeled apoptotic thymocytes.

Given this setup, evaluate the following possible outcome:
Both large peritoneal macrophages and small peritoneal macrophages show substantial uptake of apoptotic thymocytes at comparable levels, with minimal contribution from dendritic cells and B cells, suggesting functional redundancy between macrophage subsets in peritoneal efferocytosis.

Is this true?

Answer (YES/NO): NO